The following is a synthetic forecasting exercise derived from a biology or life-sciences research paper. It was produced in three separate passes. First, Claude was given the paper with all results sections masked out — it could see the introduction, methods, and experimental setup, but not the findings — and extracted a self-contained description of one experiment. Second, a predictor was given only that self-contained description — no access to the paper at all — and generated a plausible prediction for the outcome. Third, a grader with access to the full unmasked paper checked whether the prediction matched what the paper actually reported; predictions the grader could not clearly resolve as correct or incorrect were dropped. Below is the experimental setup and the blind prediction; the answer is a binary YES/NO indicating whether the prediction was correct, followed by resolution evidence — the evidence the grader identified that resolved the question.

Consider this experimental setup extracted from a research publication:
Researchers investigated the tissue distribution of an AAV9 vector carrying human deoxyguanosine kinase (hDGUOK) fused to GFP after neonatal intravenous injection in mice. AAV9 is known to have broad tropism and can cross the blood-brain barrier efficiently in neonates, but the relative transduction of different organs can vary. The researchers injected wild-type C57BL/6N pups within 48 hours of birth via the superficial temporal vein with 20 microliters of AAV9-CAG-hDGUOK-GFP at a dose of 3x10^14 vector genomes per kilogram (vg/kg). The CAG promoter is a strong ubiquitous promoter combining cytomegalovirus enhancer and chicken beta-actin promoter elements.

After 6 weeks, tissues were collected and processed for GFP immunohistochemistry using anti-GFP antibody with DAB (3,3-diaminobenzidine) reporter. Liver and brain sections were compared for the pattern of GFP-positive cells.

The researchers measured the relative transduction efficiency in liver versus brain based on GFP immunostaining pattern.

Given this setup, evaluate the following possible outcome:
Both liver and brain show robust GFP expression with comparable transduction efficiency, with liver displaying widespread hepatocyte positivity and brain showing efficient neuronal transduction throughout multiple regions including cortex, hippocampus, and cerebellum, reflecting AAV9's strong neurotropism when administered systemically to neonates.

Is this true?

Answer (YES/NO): NO